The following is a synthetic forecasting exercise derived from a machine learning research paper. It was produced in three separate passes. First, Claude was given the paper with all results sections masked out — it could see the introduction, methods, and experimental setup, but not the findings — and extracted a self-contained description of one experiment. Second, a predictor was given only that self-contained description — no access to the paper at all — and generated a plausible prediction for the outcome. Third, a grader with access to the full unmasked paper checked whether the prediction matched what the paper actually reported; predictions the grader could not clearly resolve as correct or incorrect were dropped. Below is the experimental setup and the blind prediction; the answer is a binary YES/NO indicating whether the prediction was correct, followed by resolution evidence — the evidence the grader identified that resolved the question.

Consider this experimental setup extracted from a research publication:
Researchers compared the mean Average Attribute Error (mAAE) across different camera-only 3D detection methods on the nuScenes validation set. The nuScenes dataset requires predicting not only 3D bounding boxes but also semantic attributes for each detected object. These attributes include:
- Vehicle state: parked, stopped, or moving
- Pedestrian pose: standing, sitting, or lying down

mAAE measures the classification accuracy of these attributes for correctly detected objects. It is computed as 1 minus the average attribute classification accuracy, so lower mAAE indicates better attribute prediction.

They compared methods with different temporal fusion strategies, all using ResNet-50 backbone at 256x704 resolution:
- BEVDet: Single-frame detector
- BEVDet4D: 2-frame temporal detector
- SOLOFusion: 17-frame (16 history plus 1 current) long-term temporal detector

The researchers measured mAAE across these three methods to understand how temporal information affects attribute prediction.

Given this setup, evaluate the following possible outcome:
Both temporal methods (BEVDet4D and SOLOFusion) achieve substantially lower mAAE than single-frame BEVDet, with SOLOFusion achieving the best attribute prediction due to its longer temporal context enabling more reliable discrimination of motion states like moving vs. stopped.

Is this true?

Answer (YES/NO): YES